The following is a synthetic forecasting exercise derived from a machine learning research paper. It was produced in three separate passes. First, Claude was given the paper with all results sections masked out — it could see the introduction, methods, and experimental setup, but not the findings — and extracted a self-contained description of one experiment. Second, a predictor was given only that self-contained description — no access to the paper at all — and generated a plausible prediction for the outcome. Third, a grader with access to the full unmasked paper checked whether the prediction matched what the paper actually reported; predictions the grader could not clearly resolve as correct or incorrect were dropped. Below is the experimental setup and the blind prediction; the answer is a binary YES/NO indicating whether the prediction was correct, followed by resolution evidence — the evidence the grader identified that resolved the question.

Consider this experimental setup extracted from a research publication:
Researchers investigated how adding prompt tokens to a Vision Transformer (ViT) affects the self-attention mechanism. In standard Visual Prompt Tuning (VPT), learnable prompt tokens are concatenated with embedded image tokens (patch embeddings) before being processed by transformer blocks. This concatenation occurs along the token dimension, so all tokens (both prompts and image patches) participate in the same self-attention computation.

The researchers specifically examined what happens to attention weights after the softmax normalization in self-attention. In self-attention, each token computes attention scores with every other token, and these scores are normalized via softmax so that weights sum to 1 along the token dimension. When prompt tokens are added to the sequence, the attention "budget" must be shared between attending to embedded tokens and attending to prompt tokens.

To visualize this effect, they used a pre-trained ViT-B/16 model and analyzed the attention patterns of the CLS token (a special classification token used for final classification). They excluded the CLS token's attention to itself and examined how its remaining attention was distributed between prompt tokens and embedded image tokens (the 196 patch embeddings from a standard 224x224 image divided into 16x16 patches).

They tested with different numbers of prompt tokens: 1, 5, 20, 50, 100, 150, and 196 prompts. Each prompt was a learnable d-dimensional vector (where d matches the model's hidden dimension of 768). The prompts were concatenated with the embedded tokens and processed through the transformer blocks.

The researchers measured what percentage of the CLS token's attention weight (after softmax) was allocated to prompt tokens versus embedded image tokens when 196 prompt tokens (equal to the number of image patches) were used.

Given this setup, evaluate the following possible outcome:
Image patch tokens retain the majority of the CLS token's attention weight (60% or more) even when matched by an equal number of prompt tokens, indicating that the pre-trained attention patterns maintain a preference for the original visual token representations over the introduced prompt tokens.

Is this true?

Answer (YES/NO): NO